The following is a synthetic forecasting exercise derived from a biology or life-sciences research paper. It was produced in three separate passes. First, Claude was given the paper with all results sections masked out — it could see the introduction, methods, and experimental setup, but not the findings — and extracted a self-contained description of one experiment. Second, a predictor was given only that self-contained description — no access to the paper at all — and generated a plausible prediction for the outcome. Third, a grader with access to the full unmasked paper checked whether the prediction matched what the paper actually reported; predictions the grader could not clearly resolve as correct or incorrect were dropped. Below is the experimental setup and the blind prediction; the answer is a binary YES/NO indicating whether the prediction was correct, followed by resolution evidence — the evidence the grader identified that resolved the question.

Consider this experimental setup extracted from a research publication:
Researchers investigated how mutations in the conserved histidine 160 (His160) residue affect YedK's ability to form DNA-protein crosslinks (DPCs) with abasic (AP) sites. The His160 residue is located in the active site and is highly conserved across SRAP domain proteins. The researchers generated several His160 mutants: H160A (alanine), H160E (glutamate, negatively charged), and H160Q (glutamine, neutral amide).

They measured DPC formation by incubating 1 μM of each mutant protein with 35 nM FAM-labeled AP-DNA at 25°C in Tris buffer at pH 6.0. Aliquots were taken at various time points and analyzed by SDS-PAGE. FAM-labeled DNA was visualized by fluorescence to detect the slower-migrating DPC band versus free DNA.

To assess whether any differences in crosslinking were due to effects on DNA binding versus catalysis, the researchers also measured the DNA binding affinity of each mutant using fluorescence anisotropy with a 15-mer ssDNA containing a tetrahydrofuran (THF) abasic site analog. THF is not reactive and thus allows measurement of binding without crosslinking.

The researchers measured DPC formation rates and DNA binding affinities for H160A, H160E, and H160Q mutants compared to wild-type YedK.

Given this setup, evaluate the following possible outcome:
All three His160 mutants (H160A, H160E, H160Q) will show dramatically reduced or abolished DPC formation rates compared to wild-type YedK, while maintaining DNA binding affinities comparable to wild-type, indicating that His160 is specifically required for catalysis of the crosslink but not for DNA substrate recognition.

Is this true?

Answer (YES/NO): NO